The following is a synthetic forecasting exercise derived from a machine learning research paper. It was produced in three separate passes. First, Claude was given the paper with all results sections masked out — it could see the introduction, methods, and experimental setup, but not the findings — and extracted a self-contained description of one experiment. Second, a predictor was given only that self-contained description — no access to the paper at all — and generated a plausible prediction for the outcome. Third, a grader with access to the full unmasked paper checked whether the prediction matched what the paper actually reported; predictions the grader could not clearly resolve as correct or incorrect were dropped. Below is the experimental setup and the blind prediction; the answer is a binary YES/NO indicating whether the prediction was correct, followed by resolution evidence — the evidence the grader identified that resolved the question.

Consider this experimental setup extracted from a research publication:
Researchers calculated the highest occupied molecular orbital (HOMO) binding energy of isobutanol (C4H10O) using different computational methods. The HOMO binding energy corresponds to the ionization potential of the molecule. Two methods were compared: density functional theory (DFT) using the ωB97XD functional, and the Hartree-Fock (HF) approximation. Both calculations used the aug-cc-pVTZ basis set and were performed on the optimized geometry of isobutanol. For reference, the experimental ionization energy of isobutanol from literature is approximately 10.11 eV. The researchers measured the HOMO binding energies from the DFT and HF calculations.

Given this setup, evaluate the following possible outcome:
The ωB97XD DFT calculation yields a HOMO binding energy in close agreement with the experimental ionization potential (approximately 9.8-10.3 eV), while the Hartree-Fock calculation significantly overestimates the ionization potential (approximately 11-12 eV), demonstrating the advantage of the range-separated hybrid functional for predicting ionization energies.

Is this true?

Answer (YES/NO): YES